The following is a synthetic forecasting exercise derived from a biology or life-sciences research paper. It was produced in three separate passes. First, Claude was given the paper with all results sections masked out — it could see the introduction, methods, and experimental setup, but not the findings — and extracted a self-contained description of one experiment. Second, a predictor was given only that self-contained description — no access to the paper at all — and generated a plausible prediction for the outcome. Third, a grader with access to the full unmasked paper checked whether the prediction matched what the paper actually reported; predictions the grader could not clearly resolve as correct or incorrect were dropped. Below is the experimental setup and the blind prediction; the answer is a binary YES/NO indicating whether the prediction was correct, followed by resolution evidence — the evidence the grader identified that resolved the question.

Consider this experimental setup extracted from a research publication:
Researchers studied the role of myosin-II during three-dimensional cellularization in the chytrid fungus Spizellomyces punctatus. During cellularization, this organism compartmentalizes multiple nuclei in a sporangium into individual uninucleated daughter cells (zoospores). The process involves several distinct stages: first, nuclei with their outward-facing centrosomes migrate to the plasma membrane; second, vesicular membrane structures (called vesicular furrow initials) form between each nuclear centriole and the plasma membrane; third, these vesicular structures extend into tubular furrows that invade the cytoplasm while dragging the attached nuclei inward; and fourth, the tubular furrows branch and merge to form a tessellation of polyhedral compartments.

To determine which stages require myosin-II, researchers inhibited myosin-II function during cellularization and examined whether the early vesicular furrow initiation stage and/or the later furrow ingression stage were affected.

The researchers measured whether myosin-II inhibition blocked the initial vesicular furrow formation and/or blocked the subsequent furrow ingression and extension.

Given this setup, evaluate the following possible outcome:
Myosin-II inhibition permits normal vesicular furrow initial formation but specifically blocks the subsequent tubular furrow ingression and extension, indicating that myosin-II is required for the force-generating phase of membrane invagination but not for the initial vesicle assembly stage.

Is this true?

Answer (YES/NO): YES